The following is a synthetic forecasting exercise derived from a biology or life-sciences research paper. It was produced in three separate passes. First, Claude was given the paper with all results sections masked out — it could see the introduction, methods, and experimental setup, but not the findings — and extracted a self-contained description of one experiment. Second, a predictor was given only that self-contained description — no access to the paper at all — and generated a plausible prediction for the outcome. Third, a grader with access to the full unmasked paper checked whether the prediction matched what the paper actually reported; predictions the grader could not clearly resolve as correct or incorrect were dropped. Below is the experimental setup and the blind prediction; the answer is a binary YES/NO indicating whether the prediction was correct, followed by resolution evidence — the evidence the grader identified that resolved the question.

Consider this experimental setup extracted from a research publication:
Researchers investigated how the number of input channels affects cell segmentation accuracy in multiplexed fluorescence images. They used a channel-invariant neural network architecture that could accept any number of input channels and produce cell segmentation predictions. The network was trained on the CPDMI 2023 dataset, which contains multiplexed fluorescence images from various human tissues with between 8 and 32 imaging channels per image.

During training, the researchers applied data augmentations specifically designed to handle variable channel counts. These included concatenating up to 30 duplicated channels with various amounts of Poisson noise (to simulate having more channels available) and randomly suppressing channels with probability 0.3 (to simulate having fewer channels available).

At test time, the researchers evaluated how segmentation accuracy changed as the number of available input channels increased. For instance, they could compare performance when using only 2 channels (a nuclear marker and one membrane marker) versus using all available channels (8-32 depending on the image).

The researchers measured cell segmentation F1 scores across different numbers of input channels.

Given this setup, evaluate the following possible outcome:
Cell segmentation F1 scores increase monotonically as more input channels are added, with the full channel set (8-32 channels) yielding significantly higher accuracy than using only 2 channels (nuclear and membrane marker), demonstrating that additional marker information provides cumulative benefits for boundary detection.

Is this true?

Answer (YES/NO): YES